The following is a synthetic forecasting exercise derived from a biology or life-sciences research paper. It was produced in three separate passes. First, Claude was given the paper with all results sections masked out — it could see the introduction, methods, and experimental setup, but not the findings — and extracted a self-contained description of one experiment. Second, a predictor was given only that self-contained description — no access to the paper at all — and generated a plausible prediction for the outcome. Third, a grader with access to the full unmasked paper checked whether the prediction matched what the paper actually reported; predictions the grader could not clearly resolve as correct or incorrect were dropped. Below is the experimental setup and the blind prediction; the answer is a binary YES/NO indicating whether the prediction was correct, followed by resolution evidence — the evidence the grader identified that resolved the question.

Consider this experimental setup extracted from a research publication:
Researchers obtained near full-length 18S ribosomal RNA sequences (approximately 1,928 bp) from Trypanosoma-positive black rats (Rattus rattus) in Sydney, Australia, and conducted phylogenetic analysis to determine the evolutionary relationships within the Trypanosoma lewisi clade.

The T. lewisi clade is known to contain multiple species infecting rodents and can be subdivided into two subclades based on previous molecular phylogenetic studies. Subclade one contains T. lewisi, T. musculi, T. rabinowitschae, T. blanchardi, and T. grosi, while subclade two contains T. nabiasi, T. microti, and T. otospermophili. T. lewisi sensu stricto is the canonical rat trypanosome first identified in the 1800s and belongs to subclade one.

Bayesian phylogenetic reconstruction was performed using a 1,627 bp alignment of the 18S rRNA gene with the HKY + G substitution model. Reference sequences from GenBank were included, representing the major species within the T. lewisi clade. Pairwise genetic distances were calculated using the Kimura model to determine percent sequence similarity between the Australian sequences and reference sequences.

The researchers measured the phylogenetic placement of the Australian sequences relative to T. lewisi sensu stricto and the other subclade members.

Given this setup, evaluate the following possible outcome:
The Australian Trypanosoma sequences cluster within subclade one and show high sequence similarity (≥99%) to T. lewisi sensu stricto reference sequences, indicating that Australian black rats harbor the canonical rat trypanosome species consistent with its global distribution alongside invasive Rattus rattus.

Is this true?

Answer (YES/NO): NO